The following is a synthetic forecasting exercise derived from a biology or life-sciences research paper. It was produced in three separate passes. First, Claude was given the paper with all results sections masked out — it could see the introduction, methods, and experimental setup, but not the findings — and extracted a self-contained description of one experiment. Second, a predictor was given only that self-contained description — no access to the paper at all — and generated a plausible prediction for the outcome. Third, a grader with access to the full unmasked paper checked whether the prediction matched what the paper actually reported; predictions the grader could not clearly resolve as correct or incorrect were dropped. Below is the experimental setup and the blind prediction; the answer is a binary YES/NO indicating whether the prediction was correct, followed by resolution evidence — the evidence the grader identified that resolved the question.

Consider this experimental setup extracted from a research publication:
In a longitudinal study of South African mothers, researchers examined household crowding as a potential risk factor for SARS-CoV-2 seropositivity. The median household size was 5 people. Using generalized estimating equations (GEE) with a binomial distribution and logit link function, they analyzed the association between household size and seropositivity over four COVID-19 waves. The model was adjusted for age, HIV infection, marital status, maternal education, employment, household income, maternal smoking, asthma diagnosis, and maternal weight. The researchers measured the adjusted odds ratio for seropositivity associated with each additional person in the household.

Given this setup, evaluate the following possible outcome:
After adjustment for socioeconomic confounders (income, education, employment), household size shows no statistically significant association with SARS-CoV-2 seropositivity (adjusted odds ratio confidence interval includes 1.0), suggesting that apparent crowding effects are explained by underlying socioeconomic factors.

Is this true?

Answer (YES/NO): NO